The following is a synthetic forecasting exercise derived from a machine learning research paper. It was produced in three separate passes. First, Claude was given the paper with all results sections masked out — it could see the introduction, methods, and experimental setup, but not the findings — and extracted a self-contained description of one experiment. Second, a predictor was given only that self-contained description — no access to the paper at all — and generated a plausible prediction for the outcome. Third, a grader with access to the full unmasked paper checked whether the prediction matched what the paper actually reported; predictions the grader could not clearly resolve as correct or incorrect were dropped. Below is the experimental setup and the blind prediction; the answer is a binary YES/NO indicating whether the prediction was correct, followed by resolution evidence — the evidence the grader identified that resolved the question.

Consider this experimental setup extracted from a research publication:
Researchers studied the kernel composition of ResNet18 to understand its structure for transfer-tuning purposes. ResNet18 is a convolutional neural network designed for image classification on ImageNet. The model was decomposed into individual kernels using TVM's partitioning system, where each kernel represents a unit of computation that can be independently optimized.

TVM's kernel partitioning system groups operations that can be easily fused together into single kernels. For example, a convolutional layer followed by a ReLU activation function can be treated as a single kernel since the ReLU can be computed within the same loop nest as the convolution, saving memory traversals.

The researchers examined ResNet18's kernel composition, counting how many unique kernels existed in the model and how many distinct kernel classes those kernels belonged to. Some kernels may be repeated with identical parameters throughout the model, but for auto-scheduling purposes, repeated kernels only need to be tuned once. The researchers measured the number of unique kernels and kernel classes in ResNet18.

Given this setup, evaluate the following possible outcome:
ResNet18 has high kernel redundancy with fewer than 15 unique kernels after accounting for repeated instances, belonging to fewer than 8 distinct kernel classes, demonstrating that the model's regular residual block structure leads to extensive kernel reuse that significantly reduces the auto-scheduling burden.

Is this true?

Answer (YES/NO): NO